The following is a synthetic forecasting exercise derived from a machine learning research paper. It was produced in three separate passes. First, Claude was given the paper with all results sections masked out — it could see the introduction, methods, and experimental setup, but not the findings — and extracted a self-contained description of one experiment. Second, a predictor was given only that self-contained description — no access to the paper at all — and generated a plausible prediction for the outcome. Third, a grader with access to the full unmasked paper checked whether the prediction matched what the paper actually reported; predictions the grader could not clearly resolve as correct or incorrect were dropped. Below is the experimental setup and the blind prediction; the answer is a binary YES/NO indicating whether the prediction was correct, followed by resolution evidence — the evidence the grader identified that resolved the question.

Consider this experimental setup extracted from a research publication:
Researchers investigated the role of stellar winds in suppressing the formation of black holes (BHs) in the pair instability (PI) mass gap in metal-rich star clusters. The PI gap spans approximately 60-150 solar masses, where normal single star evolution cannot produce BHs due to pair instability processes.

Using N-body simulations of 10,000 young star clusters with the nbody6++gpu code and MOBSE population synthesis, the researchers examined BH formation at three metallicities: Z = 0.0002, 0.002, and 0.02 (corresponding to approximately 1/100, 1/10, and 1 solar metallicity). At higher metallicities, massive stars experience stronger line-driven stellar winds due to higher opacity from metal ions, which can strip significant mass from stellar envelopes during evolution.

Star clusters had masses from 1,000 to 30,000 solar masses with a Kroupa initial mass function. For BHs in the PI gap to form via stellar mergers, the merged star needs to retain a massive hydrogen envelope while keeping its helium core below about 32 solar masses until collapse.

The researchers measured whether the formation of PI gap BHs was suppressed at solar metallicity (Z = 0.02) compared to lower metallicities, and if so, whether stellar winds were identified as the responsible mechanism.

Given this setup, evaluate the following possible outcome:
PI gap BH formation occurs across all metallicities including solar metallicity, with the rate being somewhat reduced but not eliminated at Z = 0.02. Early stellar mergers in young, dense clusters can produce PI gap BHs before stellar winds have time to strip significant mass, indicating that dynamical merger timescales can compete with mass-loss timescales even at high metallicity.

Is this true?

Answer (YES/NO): NO